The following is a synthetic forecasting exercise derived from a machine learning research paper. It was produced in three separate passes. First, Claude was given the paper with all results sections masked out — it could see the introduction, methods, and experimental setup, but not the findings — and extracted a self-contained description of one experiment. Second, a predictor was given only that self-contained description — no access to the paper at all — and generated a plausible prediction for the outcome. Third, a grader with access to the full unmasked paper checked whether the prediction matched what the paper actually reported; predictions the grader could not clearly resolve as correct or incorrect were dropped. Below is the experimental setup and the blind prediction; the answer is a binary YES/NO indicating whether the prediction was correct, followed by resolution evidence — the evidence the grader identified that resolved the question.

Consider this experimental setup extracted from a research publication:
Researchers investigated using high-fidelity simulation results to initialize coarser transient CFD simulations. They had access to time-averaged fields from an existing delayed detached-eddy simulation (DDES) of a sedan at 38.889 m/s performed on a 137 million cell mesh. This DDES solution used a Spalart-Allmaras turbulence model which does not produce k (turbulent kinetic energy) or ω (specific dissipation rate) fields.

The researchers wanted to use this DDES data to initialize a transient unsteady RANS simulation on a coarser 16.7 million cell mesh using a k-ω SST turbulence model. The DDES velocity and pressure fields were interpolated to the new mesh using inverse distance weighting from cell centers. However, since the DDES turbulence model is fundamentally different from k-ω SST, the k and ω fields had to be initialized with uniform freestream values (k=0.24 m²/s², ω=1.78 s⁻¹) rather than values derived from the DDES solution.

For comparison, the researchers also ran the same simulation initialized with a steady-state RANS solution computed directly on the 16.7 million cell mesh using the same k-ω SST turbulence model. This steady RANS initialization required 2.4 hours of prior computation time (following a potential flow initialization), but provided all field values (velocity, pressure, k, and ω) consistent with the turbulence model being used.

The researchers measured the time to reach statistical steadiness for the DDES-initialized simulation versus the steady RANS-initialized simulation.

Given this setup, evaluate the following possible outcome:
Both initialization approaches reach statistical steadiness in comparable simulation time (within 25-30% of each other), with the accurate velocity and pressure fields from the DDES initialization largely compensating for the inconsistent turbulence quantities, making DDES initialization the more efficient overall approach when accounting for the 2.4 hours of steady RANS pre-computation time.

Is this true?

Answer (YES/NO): NO